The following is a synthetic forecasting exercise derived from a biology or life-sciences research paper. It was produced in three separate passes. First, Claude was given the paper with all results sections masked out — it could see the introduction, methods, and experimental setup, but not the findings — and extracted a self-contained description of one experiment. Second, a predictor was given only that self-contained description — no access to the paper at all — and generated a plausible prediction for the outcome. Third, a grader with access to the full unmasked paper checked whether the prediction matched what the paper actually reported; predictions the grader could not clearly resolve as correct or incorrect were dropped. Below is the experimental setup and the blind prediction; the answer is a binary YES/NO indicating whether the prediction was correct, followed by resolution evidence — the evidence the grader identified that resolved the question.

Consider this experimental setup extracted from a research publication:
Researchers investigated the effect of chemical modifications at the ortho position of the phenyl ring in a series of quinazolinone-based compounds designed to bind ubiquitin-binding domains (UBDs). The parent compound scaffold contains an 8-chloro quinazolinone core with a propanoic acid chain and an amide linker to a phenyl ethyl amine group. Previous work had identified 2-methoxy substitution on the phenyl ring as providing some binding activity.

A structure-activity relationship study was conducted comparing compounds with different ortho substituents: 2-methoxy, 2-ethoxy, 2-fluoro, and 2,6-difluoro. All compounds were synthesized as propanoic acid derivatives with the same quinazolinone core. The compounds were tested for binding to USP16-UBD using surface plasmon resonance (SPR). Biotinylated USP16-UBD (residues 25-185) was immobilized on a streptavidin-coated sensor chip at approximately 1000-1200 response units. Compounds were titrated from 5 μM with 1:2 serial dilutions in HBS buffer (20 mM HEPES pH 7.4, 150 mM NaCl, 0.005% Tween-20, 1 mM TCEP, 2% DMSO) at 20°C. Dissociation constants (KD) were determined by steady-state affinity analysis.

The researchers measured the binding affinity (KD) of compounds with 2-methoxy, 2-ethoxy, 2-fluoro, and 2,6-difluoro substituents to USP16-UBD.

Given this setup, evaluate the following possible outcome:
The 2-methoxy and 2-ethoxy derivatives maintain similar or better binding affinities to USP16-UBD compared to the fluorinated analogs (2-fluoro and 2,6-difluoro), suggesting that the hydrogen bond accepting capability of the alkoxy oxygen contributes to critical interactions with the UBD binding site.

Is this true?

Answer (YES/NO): NO